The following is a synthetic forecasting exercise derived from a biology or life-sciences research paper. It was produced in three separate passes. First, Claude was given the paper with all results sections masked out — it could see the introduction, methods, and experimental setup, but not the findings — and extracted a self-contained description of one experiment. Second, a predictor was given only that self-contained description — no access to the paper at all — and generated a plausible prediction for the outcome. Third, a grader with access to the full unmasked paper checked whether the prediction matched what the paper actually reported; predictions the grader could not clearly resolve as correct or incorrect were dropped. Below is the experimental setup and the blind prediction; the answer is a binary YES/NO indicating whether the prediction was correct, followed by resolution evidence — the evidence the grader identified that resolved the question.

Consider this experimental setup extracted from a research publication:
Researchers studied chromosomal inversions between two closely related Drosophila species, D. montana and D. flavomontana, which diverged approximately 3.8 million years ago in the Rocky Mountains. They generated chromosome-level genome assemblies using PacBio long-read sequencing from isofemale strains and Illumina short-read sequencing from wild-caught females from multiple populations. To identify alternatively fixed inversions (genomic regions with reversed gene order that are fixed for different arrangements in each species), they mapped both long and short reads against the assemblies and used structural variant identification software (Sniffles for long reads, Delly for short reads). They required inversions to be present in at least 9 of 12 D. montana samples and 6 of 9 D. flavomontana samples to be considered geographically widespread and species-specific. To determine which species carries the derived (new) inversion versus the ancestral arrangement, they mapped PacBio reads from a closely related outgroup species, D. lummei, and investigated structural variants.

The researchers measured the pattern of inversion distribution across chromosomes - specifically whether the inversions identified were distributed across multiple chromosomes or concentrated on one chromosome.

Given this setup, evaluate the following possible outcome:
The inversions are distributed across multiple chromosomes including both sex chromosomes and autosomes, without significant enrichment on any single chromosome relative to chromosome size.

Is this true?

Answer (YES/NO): NO